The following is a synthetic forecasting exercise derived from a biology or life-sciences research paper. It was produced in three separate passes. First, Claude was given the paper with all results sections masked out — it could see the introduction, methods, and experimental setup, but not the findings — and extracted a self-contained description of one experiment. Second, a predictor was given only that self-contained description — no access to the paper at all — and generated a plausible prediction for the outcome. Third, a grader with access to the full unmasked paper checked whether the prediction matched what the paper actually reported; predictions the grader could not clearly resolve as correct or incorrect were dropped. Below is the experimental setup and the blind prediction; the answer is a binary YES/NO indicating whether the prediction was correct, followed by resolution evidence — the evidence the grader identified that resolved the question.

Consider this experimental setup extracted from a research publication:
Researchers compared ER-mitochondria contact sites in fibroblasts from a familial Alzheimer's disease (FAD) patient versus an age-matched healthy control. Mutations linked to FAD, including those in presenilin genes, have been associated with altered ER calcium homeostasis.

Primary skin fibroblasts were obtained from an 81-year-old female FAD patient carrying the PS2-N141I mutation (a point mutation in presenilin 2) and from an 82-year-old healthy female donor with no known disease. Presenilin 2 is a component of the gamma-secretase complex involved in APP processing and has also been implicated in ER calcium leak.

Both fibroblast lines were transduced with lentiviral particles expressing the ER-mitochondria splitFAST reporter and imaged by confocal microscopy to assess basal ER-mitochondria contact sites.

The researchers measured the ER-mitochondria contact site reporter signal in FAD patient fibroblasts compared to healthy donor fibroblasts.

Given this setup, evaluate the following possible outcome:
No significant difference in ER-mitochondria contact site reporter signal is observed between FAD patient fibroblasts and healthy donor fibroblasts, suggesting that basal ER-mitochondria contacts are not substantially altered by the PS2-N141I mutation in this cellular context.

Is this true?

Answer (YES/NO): NO